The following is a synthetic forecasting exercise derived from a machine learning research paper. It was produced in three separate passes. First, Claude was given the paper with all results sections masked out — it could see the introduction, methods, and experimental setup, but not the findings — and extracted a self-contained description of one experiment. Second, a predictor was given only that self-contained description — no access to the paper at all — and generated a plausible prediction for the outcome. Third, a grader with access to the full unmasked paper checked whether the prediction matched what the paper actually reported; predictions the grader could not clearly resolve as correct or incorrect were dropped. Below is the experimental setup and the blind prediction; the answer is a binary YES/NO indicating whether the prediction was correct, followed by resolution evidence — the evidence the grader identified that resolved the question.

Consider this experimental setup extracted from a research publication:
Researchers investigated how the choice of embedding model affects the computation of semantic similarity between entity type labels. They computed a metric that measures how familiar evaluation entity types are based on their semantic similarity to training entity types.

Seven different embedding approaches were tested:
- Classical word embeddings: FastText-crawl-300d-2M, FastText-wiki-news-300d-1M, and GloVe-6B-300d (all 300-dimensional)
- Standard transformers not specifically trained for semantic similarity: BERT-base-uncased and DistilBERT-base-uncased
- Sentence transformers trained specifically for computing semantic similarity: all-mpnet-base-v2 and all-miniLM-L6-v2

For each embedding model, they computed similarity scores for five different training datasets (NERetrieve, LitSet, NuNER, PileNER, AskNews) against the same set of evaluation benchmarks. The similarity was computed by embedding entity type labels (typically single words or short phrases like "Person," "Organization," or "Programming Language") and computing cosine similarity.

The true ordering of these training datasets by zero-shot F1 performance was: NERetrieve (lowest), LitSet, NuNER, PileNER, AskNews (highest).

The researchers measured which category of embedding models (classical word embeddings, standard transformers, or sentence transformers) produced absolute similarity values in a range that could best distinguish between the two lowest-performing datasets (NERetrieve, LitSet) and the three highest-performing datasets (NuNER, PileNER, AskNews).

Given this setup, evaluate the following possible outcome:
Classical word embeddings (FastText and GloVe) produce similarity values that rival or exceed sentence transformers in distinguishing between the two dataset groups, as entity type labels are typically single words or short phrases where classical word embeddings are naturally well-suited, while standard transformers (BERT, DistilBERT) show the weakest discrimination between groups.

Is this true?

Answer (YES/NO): YES